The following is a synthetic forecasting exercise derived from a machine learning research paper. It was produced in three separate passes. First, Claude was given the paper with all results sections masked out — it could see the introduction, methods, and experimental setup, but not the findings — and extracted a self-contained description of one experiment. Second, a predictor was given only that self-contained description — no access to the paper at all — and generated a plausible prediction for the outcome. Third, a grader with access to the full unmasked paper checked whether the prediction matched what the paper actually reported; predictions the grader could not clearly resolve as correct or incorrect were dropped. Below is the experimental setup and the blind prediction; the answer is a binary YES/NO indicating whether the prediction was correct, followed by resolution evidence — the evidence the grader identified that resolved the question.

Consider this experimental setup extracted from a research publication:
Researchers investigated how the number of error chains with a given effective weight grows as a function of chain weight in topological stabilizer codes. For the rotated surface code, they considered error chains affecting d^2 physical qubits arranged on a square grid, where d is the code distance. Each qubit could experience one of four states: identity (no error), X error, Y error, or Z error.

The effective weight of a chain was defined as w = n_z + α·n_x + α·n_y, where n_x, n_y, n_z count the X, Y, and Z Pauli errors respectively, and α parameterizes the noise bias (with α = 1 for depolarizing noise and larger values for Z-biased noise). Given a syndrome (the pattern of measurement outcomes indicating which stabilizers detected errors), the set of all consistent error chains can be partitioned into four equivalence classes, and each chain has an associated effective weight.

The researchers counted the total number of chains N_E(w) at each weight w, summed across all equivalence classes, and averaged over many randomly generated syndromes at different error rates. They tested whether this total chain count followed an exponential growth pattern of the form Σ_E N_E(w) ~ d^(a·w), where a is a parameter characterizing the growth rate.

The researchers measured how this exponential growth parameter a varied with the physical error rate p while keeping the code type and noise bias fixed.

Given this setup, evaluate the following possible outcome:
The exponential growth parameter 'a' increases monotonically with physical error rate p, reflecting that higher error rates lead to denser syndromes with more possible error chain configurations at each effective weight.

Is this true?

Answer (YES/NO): NO